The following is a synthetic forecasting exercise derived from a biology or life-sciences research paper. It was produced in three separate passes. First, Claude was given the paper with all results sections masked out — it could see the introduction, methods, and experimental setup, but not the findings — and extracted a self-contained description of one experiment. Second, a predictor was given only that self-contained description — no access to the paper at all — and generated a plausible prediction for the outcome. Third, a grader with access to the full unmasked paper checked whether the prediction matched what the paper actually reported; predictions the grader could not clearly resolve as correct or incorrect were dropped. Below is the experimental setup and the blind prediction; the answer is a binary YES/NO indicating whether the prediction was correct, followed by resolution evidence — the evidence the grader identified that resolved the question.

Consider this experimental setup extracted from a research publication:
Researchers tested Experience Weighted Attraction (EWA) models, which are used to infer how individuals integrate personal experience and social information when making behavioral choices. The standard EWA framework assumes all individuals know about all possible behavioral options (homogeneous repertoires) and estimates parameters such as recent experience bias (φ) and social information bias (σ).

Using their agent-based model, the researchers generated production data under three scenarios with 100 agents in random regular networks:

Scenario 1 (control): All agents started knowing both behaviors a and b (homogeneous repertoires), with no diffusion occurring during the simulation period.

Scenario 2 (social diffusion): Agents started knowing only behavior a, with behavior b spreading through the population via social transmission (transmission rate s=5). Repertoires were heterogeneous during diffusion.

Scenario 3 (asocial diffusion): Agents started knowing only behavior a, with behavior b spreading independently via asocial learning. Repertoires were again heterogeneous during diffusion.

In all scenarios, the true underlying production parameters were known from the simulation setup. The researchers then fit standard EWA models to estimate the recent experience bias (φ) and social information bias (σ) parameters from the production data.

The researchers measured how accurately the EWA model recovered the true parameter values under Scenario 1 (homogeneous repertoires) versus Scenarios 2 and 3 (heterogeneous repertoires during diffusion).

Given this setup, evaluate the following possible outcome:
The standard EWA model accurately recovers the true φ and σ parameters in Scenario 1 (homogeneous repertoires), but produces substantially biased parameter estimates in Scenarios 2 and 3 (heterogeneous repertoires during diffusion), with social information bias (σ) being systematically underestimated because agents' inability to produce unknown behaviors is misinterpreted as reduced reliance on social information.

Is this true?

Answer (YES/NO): NO